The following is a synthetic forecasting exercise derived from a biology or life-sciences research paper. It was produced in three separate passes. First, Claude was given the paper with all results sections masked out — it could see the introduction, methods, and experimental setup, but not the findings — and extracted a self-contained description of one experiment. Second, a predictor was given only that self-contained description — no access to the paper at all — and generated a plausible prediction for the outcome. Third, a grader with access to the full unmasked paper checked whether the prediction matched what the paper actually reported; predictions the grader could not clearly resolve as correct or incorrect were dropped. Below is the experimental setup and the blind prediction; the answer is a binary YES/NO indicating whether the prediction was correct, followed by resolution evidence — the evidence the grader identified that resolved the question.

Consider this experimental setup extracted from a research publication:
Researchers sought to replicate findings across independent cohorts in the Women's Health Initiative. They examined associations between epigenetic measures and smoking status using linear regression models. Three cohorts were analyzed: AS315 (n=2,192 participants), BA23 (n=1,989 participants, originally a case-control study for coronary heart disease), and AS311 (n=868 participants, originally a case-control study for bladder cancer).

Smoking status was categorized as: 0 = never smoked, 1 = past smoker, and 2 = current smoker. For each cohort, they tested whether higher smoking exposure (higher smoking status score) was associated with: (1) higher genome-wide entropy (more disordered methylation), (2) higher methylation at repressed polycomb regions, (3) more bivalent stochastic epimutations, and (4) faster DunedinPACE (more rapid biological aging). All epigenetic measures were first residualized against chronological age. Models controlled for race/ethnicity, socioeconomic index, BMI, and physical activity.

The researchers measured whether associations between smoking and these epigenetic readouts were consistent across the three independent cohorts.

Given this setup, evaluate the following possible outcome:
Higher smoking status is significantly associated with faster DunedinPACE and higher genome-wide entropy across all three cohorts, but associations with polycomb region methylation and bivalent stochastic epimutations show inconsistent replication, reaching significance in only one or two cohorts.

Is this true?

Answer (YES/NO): NO